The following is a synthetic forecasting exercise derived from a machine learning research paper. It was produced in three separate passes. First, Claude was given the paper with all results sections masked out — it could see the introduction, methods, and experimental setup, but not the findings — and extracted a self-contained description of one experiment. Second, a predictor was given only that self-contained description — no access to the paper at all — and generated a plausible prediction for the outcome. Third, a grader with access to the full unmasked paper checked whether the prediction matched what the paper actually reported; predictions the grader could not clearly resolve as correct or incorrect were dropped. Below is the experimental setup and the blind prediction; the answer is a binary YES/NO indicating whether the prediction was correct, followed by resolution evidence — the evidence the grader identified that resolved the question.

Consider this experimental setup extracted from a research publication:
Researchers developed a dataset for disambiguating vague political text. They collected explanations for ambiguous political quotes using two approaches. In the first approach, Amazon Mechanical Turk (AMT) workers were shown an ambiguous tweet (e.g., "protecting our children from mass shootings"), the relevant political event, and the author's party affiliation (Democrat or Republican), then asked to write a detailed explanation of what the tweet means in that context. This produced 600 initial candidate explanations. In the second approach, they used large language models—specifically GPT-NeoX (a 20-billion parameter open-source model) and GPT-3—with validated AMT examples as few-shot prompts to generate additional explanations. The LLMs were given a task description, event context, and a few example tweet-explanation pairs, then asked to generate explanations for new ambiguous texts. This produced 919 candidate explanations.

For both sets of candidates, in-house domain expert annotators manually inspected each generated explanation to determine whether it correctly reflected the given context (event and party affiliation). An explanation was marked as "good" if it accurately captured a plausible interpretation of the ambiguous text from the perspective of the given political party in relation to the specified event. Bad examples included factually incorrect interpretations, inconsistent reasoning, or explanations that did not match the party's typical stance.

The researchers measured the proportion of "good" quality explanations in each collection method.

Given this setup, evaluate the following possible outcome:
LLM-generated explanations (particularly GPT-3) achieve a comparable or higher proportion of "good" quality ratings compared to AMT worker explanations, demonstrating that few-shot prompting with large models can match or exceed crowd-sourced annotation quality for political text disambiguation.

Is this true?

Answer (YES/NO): NO